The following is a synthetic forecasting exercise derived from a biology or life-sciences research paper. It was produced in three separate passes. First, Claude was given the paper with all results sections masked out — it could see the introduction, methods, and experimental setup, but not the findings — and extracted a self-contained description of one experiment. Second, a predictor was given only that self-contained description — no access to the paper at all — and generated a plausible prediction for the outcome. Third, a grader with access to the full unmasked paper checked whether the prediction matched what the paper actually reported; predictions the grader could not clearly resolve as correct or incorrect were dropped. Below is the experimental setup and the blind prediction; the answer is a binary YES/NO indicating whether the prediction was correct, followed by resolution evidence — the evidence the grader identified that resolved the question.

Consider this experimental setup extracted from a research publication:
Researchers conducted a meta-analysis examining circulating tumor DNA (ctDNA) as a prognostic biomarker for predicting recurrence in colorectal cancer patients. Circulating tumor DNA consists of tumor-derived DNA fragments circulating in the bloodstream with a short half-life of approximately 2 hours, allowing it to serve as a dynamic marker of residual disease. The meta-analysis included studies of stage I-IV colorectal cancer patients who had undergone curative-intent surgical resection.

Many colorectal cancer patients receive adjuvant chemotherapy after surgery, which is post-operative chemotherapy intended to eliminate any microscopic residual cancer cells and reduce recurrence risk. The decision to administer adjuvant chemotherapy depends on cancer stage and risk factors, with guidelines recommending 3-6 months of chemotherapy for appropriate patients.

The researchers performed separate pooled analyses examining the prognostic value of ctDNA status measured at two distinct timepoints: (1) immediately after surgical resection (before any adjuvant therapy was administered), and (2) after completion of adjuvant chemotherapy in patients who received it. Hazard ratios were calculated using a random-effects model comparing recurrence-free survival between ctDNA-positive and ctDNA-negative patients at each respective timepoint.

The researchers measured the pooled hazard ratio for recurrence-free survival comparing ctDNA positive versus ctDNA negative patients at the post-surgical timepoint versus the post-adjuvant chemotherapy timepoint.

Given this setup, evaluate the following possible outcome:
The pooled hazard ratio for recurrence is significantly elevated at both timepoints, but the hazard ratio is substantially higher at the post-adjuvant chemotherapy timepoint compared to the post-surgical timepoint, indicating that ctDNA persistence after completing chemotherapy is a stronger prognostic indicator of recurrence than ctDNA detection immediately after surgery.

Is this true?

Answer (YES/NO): YES